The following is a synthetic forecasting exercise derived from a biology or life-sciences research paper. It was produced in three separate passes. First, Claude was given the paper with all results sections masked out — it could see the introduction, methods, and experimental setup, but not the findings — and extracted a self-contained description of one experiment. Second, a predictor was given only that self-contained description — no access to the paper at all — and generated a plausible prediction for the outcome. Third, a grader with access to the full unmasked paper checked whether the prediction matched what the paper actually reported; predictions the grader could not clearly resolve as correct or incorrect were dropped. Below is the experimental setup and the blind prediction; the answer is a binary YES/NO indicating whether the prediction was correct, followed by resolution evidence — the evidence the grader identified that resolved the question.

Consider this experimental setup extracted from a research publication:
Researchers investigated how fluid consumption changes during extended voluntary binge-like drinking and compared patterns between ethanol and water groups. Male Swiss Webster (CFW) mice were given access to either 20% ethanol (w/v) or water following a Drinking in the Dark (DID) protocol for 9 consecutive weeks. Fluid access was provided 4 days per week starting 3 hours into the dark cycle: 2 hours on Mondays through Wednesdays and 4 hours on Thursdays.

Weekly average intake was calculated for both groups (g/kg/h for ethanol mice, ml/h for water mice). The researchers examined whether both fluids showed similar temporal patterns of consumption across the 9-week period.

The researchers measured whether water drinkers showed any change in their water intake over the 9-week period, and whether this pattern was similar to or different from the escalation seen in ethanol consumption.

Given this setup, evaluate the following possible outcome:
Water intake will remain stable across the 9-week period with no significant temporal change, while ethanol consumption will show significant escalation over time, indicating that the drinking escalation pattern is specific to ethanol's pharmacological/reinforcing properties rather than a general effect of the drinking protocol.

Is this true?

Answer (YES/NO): NO